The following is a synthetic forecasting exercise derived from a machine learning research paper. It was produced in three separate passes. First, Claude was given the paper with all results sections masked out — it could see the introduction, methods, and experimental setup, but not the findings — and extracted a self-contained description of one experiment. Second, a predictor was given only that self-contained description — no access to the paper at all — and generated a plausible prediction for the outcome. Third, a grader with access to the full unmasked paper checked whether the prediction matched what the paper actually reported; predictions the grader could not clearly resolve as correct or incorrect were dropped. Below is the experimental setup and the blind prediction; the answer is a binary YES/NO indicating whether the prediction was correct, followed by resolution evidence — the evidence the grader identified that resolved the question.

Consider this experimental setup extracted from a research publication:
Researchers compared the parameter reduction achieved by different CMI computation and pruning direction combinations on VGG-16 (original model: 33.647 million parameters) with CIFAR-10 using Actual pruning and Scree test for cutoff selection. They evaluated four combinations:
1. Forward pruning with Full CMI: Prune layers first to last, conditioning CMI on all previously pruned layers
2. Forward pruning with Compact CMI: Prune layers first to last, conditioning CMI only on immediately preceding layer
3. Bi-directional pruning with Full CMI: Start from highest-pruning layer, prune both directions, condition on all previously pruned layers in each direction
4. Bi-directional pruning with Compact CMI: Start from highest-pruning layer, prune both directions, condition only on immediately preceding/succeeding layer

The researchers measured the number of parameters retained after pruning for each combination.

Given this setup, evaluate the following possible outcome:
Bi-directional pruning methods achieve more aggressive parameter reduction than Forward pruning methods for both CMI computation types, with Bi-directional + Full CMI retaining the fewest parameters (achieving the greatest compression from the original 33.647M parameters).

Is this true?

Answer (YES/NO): NO